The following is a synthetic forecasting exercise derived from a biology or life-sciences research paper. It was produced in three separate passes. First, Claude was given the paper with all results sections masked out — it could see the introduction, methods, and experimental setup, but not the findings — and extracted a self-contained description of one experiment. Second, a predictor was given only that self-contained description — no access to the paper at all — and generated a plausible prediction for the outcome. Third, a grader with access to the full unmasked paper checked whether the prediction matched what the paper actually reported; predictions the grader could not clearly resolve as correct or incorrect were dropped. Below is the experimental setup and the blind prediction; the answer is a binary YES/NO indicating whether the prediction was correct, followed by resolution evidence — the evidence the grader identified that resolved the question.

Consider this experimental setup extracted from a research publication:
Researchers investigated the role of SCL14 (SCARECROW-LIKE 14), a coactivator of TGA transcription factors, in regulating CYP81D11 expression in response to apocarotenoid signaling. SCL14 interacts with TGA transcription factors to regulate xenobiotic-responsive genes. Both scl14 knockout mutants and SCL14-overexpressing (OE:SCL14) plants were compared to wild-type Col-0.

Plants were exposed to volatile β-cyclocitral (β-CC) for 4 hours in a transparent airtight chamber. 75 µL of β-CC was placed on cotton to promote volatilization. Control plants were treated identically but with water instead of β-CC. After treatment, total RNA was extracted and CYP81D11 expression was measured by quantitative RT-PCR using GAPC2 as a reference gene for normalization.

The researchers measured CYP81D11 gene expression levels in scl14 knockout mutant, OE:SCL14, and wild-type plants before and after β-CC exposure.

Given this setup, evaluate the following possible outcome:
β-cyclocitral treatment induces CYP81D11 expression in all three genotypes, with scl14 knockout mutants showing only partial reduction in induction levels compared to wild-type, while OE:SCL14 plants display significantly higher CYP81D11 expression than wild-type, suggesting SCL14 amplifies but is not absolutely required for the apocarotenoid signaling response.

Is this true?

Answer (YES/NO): NO